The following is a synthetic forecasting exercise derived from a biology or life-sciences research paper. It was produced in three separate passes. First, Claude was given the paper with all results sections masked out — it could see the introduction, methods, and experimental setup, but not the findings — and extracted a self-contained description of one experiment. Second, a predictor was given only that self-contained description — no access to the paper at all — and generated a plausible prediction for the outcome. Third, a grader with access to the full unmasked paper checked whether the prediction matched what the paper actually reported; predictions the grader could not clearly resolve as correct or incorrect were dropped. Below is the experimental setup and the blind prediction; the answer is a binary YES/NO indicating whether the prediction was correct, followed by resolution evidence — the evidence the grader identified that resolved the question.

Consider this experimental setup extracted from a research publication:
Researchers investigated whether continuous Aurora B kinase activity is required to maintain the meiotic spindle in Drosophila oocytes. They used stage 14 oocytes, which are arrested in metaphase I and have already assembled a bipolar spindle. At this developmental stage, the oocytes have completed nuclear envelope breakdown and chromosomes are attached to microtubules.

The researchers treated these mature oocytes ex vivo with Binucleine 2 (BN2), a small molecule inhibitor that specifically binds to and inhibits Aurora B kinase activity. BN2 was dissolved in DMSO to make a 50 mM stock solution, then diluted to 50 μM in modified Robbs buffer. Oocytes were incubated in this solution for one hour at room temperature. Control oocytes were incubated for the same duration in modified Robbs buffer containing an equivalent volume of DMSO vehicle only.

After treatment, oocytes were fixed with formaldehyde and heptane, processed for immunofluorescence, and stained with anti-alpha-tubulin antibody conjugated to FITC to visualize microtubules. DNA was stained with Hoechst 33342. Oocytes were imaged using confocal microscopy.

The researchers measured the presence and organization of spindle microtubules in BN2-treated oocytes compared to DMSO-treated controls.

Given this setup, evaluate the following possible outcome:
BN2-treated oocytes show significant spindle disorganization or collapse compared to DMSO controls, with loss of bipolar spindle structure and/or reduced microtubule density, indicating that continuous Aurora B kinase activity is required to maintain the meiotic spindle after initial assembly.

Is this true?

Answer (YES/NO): YES